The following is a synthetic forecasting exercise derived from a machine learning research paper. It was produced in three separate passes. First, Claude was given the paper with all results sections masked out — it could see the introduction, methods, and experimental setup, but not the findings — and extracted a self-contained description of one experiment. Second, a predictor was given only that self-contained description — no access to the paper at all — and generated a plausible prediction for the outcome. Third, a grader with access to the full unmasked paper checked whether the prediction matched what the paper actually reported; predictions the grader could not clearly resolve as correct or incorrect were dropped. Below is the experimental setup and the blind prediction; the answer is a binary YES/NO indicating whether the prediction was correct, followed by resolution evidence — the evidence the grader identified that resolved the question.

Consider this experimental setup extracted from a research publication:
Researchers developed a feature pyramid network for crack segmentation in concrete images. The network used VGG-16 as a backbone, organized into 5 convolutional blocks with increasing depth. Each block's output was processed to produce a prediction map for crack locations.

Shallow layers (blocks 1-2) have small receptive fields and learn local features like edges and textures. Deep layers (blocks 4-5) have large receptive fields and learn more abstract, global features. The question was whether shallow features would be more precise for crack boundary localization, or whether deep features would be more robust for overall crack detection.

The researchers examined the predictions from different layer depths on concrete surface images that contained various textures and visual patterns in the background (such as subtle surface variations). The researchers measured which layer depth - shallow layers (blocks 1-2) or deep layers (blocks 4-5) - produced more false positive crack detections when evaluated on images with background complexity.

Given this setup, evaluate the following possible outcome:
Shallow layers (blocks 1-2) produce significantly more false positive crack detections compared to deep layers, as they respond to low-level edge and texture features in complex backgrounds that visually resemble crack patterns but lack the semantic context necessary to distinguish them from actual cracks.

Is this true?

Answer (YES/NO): YES